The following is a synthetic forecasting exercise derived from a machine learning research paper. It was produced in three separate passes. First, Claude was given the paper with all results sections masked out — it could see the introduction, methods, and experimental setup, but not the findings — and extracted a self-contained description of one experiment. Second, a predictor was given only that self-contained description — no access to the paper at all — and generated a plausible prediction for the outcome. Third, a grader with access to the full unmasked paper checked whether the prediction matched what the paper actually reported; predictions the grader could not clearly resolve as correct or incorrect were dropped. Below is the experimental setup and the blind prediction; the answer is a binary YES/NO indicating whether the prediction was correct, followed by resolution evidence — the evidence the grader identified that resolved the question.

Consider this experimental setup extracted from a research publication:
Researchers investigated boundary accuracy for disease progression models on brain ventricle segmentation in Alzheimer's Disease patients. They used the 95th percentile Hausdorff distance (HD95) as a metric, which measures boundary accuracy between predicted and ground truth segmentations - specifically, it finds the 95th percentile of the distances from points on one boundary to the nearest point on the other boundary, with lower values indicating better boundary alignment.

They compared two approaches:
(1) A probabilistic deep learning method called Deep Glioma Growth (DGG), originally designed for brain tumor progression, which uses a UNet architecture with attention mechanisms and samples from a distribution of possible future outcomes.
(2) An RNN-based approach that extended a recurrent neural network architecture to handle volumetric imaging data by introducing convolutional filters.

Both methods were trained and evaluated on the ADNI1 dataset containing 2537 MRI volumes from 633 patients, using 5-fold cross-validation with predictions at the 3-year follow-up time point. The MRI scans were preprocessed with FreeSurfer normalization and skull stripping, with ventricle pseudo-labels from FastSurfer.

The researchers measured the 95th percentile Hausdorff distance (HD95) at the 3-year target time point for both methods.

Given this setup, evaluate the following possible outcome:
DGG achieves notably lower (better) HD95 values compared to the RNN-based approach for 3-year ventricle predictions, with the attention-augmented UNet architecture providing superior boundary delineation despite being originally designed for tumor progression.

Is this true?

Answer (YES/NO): YES